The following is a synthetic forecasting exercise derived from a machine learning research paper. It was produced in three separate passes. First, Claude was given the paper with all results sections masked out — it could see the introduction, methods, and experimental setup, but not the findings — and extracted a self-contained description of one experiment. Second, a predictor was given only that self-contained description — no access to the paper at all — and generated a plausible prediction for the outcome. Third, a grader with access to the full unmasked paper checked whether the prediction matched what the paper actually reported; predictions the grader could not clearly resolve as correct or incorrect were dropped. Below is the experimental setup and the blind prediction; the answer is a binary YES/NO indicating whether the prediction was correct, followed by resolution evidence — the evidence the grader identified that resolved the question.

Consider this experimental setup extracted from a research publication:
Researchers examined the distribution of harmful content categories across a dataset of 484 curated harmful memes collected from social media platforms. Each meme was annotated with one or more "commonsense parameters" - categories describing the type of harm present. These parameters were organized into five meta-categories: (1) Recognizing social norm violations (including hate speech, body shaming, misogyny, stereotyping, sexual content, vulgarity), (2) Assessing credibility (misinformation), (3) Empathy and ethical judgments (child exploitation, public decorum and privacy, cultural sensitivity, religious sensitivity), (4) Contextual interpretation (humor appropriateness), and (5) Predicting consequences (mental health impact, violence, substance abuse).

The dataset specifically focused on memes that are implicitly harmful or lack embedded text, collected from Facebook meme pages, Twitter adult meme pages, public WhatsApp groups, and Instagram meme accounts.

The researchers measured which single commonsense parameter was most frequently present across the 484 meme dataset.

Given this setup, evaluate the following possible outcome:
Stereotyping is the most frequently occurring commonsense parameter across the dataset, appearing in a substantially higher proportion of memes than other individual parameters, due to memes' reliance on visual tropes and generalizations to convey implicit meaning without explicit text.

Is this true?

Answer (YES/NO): NO